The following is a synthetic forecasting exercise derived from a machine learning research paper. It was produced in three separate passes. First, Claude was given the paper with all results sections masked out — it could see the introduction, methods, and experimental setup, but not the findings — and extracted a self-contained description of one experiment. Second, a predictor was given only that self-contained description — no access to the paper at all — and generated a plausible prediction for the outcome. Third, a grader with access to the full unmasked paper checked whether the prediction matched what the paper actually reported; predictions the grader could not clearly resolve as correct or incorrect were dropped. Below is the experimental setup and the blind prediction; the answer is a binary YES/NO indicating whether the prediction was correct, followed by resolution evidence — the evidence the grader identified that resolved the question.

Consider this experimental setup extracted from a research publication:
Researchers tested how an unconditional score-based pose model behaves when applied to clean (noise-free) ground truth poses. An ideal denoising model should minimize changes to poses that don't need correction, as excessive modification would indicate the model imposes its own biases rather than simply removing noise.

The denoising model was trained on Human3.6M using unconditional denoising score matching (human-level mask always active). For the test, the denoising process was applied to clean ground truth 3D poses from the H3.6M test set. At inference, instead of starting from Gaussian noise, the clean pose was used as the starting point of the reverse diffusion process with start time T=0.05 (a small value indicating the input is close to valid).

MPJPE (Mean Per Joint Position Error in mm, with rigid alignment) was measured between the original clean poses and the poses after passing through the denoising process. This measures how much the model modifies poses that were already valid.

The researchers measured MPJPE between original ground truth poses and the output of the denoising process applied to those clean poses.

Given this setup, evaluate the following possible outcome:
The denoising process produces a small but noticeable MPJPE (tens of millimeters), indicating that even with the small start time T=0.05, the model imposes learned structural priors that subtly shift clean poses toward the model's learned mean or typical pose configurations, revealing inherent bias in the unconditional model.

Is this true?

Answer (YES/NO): YES